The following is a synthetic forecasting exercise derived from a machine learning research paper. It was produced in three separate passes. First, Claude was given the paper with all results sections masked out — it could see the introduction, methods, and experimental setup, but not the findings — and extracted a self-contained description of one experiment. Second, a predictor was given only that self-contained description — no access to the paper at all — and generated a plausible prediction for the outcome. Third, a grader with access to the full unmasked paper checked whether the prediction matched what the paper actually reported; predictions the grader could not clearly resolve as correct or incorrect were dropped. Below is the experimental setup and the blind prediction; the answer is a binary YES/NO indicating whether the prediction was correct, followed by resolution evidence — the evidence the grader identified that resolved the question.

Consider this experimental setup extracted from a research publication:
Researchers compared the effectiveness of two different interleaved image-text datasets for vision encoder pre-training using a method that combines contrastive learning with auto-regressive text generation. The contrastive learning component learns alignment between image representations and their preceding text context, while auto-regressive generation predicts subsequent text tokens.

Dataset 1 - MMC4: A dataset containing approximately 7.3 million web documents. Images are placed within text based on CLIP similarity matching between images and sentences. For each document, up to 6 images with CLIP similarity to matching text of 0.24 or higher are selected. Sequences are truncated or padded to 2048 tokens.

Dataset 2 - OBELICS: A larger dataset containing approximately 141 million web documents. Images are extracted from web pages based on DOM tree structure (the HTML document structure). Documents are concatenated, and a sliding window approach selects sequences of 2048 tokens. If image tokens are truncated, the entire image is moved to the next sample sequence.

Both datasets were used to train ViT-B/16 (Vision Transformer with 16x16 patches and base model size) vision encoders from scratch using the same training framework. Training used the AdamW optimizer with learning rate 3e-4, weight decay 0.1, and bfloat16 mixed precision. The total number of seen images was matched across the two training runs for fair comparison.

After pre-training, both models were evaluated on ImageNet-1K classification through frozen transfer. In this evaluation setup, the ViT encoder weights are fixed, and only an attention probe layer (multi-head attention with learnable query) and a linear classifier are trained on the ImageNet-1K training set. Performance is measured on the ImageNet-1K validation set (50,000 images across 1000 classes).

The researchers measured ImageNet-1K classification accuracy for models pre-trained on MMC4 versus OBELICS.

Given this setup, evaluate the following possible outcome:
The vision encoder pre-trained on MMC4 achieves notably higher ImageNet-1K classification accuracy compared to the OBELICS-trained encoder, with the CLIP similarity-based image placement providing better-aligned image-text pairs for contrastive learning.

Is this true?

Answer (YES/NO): NO